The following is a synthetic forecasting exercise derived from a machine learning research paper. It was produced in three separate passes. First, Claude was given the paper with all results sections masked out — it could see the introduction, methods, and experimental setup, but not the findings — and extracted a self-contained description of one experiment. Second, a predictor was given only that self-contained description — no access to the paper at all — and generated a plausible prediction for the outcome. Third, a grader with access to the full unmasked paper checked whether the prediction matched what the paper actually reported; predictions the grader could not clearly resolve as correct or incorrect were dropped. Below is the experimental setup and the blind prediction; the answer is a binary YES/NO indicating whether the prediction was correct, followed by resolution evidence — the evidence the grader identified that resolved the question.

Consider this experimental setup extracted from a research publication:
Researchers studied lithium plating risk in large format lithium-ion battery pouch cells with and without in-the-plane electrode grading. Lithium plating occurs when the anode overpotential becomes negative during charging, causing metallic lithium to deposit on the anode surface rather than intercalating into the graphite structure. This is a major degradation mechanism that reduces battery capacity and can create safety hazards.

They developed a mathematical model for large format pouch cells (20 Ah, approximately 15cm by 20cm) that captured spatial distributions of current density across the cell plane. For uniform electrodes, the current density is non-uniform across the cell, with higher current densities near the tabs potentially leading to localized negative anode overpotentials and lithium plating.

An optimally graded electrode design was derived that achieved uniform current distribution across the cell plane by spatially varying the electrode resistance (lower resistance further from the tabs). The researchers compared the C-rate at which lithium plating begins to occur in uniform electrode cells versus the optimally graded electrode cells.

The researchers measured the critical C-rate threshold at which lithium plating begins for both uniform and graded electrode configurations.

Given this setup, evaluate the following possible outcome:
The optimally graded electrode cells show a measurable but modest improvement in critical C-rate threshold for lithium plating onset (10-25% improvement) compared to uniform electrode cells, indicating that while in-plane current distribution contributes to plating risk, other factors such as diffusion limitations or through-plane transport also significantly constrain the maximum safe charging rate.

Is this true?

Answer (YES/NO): NO